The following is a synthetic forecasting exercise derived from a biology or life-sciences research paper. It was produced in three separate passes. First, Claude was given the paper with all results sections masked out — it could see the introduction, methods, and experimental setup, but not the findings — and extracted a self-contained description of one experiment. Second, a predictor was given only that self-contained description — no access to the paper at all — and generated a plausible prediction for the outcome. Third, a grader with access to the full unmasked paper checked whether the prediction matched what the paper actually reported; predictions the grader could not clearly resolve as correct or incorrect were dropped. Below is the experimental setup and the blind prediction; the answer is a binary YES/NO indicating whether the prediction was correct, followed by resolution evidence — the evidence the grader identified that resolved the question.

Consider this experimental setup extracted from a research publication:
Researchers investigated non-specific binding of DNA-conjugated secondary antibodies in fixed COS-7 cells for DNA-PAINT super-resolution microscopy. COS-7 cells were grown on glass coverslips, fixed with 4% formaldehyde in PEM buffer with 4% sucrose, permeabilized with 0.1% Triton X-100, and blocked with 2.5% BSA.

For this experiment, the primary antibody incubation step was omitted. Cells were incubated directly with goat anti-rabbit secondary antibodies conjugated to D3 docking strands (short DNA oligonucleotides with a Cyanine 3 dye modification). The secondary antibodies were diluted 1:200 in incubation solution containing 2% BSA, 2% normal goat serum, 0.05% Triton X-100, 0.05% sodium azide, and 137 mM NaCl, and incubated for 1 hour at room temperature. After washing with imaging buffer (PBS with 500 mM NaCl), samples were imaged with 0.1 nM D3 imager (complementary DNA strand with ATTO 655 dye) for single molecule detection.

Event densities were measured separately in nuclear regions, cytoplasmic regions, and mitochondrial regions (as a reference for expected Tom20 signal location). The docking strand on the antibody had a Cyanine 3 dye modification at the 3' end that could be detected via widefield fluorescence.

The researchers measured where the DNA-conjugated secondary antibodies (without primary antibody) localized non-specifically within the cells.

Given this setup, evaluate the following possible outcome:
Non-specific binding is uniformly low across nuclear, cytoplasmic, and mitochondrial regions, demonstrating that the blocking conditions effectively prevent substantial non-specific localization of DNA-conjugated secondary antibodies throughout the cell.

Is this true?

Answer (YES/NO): NO